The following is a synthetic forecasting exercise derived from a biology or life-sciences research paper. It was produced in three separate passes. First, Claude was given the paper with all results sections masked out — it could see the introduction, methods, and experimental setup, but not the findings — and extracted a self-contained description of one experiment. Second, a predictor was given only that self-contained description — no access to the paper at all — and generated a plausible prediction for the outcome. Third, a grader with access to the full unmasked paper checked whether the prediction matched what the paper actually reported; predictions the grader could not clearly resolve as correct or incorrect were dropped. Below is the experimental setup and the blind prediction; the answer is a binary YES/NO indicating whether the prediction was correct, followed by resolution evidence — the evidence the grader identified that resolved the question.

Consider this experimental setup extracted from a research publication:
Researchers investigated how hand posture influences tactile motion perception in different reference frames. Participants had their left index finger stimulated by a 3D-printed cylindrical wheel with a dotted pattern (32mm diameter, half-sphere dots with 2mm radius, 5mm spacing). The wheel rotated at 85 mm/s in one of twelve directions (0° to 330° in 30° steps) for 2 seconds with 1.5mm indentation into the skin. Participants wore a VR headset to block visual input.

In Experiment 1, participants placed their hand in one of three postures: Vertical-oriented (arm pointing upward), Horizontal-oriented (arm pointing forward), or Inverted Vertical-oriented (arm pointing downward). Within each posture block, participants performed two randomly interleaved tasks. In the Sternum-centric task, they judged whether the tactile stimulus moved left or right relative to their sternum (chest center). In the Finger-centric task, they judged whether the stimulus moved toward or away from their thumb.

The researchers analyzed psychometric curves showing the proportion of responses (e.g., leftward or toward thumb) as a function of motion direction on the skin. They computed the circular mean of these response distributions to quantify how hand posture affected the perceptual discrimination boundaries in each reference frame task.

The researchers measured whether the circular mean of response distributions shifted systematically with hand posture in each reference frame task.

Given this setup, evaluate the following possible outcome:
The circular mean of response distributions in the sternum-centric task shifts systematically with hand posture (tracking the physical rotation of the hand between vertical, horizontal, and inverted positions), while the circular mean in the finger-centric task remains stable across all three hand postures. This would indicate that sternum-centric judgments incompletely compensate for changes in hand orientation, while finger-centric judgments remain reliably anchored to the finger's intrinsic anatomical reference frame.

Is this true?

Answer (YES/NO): YES